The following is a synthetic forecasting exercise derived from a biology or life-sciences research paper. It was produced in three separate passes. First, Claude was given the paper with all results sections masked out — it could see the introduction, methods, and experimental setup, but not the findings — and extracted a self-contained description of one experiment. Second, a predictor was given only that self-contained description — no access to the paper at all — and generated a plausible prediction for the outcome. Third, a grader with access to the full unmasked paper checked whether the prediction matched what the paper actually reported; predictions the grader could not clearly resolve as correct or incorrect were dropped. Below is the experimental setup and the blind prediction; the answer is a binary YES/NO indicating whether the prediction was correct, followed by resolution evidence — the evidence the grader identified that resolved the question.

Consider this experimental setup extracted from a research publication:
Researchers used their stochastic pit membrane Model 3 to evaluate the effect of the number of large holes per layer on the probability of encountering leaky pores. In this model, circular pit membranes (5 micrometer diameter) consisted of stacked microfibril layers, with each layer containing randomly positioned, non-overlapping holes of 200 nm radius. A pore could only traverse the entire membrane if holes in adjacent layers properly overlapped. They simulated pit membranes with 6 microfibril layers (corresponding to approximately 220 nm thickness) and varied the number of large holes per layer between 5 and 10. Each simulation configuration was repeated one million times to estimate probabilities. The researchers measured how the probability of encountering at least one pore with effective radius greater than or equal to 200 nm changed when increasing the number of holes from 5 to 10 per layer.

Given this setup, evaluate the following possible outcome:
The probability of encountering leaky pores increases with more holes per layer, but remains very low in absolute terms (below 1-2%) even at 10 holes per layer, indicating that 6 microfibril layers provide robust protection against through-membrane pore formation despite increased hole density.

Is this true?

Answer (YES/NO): YES